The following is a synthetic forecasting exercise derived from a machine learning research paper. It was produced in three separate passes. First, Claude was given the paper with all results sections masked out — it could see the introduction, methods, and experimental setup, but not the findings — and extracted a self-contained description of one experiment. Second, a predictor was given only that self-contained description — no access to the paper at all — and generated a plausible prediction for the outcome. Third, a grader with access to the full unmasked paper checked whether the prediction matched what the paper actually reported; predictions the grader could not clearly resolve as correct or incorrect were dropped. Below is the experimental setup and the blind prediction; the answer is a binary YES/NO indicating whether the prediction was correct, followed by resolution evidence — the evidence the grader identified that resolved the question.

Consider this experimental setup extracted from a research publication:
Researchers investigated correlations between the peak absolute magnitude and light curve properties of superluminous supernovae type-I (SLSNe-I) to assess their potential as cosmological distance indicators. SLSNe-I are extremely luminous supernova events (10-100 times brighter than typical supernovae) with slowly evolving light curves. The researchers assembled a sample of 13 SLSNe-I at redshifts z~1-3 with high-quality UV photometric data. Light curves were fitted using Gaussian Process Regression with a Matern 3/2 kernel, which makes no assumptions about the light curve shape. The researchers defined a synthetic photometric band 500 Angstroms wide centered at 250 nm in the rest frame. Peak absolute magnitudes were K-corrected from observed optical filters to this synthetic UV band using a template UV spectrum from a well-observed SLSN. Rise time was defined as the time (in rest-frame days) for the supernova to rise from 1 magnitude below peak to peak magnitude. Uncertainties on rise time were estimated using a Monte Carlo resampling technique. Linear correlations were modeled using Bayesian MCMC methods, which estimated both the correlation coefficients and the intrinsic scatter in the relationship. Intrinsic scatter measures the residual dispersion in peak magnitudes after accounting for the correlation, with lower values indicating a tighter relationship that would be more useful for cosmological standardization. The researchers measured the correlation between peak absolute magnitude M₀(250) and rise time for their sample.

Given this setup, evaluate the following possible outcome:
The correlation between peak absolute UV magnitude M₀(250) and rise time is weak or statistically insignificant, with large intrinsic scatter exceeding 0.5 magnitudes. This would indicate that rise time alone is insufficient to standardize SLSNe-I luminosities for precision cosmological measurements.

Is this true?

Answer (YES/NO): NO